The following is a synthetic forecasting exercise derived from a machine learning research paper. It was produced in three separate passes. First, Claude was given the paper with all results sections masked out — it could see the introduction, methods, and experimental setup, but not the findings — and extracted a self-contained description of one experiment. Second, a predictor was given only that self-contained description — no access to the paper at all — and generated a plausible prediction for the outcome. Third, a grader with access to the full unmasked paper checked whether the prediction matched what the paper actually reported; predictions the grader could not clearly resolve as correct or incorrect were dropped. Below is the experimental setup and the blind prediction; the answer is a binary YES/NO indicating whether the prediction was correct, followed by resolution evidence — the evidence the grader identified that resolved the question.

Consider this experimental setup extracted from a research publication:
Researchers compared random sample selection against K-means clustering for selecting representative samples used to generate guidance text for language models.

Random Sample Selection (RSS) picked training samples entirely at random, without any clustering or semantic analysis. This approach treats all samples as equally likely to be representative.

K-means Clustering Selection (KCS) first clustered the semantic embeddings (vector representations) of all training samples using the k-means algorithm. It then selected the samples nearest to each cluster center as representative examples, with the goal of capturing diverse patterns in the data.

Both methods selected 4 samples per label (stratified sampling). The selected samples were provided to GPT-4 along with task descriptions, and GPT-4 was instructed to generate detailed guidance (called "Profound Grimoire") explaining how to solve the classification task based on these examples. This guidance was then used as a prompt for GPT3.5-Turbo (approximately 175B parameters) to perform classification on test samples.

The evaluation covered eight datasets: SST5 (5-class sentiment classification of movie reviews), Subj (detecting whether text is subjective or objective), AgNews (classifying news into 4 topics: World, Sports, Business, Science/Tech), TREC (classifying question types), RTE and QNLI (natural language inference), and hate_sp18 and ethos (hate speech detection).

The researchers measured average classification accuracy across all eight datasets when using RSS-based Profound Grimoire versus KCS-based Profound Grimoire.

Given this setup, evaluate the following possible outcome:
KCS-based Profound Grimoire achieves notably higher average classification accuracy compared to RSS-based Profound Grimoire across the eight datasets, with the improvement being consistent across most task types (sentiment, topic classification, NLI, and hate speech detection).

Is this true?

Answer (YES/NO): NO